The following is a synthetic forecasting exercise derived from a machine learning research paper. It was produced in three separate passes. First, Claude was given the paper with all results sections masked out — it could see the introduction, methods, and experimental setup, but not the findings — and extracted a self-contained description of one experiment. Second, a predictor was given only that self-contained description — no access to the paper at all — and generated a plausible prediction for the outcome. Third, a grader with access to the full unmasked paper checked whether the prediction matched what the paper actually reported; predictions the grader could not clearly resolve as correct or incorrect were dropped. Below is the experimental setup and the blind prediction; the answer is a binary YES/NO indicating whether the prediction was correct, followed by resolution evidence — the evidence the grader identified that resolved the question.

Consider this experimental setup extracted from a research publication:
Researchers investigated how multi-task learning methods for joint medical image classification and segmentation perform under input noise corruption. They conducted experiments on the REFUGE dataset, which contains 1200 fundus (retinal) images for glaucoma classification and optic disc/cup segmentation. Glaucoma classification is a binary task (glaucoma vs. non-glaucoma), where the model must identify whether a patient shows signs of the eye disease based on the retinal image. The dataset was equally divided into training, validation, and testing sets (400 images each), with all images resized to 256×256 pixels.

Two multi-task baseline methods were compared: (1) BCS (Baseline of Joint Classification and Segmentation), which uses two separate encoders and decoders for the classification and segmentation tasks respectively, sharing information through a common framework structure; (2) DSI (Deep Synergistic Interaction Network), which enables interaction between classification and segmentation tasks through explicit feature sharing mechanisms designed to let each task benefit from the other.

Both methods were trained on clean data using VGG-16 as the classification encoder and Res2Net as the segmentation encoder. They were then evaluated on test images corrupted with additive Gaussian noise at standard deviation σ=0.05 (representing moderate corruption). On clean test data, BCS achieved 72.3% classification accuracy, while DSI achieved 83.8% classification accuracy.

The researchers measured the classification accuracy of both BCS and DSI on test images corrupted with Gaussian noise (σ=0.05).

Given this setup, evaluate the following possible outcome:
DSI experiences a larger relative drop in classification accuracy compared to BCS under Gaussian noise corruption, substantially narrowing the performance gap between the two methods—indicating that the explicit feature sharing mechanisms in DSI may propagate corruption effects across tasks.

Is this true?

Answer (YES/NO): NO